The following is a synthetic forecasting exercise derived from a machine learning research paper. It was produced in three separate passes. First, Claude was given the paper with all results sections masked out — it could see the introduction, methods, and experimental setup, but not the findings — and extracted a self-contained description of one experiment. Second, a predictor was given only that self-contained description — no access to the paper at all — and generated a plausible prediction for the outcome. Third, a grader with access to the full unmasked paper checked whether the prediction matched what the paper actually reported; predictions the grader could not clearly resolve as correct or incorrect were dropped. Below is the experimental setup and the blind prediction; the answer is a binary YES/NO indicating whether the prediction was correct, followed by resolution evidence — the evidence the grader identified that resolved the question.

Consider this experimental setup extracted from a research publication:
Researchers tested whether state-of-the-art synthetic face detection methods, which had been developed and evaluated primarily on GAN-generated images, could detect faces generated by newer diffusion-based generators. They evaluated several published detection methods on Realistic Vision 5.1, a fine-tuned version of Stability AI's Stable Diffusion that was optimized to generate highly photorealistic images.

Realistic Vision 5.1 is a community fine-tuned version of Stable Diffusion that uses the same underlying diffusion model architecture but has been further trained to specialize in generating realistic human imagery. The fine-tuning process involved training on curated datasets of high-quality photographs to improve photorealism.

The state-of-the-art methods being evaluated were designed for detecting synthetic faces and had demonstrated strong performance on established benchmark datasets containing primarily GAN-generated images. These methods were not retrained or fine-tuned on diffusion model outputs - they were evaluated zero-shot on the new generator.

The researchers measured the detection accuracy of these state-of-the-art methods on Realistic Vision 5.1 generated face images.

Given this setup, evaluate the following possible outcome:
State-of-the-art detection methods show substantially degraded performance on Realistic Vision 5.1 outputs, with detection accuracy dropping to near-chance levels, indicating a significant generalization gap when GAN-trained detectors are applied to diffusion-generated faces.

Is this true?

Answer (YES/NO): YES